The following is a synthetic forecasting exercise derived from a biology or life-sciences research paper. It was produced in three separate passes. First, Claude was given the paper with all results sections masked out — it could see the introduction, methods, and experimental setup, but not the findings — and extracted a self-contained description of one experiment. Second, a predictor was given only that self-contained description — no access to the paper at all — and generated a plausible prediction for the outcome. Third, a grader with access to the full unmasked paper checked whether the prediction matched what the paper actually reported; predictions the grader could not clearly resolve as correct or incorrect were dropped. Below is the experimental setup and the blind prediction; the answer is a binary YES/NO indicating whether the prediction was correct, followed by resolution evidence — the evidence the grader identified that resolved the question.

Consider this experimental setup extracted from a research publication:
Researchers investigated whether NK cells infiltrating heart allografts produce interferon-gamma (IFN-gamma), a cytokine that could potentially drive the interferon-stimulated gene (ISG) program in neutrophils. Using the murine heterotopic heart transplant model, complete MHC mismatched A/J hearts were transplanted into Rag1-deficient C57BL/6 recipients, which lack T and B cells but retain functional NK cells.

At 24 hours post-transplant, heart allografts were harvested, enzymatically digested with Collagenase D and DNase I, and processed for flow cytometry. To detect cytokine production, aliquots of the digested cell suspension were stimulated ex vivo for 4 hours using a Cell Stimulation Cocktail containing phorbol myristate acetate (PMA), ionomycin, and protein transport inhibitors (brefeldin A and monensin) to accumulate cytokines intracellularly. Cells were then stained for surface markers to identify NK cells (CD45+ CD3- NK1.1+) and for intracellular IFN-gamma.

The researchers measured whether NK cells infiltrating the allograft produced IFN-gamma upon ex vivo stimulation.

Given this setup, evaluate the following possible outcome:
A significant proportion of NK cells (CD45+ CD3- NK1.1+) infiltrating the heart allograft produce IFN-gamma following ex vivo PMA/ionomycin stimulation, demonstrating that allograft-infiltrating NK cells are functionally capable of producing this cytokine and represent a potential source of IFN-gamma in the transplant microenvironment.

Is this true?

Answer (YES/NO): YES